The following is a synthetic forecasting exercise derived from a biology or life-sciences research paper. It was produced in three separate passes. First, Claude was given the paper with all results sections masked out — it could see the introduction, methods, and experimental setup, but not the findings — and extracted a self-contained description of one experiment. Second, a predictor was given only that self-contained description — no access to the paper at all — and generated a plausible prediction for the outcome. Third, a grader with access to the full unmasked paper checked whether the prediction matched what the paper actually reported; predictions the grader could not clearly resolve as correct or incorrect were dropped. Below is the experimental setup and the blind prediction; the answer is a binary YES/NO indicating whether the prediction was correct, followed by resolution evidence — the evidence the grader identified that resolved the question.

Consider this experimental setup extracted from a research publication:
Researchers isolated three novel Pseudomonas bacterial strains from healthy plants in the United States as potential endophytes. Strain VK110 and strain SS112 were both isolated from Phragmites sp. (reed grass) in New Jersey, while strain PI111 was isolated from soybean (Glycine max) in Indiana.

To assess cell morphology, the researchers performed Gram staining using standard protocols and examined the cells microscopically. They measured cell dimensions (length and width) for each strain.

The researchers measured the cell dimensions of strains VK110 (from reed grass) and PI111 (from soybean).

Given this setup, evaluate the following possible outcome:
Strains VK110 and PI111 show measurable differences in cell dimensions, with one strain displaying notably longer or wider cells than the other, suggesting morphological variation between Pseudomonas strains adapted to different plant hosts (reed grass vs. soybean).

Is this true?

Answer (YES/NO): YES